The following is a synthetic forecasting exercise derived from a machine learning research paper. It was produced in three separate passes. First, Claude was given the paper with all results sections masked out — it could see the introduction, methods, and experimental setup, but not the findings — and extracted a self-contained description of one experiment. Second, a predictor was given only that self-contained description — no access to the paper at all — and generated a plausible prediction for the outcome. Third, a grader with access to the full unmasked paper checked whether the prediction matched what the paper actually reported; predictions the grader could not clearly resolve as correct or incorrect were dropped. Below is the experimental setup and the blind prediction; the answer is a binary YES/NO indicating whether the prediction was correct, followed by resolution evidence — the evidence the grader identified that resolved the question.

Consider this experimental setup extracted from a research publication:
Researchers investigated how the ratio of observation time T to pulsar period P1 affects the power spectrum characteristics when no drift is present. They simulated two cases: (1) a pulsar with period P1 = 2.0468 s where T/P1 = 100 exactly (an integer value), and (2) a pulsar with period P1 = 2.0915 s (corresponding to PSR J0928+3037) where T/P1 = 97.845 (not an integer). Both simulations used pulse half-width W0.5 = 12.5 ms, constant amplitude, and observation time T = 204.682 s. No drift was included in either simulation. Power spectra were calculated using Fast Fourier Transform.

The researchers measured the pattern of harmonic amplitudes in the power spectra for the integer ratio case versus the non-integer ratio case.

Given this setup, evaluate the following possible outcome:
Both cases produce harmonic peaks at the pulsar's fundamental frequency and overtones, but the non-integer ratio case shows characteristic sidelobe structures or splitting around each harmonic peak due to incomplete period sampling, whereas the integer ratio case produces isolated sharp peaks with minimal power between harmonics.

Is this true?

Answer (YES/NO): NO